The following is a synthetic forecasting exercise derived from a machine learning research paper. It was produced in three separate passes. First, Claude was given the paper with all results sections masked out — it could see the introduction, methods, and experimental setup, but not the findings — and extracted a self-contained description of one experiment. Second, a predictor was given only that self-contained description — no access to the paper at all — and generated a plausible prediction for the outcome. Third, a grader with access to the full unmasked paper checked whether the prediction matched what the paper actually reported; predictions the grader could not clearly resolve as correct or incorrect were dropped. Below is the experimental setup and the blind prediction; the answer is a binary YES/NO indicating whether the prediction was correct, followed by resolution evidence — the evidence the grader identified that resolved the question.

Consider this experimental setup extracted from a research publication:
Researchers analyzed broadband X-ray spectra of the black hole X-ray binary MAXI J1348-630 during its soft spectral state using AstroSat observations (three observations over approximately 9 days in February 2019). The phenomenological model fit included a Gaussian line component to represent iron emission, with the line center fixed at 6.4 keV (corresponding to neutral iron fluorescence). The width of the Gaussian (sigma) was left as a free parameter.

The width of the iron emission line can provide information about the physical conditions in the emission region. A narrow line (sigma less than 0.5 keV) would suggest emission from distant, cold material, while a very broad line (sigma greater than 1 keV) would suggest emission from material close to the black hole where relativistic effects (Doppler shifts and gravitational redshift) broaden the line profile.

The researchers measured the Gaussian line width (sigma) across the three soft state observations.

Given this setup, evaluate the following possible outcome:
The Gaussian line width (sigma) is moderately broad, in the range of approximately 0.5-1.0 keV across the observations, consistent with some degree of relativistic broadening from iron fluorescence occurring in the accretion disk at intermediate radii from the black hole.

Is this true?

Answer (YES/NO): NO